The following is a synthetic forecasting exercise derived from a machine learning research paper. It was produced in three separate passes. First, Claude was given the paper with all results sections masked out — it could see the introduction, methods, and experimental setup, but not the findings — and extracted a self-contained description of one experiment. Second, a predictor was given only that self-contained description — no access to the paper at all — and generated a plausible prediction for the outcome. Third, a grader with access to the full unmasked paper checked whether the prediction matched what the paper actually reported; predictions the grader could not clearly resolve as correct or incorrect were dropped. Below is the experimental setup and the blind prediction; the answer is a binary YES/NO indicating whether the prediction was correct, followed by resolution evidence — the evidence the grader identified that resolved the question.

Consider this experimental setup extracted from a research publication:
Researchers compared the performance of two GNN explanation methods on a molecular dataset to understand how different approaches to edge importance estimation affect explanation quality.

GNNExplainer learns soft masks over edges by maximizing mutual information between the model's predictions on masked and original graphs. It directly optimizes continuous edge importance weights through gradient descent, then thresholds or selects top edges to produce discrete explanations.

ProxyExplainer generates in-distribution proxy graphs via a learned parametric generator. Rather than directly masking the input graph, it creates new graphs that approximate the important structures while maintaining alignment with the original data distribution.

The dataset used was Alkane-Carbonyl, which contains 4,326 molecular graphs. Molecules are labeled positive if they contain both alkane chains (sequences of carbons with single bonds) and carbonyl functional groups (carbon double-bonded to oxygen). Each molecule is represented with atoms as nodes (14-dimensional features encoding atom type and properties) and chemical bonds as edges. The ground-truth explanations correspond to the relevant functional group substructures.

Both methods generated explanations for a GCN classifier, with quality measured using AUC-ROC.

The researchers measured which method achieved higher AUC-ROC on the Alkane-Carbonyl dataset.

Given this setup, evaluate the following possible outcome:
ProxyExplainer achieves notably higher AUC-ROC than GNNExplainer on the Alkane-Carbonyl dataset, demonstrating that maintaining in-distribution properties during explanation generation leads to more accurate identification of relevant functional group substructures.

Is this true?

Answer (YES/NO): NO